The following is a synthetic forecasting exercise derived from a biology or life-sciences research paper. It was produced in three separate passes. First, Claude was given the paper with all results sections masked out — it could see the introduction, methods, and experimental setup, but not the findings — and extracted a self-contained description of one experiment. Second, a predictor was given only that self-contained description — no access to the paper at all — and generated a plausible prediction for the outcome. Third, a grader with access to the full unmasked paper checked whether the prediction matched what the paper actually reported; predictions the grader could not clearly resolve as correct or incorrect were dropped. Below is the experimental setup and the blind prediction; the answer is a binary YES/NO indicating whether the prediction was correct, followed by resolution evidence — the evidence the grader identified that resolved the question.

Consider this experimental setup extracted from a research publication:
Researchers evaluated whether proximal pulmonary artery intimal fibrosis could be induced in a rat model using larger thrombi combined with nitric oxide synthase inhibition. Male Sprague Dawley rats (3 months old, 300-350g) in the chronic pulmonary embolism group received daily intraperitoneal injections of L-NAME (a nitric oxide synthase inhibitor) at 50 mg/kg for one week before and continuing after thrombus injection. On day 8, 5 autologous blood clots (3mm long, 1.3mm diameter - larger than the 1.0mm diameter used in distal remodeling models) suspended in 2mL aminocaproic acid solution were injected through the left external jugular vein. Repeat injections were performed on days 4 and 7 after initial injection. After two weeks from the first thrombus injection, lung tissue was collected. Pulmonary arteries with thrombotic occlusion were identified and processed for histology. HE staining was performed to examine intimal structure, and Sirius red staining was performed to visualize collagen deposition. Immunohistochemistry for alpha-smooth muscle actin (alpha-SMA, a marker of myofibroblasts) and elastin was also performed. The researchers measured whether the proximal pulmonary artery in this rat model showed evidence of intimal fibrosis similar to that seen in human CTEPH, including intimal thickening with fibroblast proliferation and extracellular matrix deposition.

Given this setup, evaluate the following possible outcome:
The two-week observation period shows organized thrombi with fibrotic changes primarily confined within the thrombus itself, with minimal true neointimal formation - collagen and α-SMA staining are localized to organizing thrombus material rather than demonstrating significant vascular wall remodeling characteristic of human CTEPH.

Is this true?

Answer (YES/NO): NO